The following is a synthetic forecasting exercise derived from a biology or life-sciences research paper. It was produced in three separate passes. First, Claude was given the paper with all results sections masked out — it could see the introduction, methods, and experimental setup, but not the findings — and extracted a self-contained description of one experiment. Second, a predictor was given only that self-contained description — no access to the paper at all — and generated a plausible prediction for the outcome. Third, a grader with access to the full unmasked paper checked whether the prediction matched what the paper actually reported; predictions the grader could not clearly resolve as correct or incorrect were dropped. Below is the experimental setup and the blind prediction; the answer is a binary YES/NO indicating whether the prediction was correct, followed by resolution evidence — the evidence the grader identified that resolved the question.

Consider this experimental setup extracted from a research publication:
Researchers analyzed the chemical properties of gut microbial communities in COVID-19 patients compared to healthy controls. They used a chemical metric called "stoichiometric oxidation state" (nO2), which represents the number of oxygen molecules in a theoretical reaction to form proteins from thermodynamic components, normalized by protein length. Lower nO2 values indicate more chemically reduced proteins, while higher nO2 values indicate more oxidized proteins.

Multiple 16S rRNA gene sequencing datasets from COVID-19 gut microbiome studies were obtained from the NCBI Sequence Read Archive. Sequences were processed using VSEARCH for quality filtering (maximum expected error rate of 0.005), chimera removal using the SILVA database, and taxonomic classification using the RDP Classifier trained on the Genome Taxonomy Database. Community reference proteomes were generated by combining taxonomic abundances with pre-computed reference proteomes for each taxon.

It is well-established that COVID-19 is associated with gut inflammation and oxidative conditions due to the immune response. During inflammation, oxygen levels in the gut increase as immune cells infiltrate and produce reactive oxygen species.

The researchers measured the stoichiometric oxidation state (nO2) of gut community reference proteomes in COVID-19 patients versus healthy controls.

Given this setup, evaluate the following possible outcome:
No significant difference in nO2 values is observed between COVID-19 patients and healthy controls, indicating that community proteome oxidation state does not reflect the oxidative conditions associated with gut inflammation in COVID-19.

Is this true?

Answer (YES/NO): NO